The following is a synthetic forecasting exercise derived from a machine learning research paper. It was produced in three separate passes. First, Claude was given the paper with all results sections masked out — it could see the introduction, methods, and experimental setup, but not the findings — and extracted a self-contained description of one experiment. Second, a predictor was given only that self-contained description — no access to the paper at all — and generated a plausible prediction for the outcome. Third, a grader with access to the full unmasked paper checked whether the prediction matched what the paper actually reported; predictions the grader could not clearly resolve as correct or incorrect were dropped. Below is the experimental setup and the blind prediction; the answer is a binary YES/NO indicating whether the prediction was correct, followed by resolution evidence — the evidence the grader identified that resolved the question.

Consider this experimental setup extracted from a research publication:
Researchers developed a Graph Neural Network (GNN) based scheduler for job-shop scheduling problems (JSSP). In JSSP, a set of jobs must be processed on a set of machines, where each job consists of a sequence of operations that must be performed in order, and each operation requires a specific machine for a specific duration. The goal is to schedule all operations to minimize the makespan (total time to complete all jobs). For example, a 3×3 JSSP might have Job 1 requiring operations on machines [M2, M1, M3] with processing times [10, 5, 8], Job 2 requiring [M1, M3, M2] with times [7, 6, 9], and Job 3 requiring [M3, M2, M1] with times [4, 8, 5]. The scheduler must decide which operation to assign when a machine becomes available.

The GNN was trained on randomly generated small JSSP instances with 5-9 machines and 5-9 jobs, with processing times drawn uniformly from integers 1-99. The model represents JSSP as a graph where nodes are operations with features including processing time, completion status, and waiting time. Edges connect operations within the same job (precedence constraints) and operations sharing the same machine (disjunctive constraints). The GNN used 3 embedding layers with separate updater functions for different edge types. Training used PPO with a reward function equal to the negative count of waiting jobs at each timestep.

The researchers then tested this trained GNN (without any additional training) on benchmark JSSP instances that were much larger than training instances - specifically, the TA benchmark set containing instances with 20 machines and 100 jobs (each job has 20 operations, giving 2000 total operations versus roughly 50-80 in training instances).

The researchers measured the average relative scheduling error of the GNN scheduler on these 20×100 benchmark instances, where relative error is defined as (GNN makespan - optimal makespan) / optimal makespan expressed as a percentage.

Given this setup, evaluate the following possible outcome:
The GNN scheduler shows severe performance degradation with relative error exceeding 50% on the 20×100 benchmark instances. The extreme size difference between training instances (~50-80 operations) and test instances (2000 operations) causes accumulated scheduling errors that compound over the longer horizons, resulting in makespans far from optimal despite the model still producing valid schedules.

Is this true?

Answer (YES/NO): NO